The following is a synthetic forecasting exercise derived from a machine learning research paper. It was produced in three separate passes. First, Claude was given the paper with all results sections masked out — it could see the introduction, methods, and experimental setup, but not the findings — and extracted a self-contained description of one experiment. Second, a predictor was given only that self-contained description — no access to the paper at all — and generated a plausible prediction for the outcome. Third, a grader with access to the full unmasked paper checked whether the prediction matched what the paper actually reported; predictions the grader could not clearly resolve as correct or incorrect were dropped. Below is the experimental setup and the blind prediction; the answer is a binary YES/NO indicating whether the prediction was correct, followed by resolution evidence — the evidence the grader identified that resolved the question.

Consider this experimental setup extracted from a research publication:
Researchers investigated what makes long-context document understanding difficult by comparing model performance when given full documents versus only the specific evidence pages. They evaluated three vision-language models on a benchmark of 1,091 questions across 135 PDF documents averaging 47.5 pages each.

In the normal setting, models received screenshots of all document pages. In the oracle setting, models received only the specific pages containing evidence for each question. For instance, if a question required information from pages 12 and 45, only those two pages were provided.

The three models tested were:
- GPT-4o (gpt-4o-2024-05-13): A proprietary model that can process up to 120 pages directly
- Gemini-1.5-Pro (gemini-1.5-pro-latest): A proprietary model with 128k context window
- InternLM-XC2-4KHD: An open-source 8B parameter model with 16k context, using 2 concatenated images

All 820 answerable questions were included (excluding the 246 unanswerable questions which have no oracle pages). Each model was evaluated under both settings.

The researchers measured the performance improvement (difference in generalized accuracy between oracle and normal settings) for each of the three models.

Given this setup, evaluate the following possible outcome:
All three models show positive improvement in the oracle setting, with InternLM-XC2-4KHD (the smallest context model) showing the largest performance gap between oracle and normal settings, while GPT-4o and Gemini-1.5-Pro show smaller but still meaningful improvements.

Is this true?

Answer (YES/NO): NO